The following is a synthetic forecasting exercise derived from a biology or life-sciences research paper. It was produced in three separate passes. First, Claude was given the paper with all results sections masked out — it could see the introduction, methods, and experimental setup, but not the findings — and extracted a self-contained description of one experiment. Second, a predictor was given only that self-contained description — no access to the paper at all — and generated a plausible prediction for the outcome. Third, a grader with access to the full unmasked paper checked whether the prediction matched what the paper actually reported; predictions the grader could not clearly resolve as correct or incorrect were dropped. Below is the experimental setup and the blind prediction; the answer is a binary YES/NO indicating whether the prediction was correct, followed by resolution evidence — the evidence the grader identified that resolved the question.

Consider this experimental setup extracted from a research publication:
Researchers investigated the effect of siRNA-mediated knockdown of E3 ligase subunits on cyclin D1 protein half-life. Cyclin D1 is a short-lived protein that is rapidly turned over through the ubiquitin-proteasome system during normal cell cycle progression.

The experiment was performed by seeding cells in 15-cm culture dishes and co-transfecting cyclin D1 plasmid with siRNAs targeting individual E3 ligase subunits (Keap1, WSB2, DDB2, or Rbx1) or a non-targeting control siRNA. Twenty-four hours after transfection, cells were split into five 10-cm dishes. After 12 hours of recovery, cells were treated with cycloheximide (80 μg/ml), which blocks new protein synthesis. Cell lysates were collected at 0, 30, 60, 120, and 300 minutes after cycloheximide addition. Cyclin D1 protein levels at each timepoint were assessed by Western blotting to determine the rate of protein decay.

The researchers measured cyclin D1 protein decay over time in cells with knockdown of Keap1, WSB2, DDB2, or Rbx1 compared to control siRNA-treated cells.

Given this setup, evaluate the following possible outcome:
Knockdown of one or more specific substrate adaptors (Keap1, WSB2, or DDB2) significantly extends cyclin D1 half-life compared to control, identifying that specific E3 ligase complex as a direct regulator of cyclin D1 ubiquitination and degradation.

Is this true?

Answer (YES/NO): YES